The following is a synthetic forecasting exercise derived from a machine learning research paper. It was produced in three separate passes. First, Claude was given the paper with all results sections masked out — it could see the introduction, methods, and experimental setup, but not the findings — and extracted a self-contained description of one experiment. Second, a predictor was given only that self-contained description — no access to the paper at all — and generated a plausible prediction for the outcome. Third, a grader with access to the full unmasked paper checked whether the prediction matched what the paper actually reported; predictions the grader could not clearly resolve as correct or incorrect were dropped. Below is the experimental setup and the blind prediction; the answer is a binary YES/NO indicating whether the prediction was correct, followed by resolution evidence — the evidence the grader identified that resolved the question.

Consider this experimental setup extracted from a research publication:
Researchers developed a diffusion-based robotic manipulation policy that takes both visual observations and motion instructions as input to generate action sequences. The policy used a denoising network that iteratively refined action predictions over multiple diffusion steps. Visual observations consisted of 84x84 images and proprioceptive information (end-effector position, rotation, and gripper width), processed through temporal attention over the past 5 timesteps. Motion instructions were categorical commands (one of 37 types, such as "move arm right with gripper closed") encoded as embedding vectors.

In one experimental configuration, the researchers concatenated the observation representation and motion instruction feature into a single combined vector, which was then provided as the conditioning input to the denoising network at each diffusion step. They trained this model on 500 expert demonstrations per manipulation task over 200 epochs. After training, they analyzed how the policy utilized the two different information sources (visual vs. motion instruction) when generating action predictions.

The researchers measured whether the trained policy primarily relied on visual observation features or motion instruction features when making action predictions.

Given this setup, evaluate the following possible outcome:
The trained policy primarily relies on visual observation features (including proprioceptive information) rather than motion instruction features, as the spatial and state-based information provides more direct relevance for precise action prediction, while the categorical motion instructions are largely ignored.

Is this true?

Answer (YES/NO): YES